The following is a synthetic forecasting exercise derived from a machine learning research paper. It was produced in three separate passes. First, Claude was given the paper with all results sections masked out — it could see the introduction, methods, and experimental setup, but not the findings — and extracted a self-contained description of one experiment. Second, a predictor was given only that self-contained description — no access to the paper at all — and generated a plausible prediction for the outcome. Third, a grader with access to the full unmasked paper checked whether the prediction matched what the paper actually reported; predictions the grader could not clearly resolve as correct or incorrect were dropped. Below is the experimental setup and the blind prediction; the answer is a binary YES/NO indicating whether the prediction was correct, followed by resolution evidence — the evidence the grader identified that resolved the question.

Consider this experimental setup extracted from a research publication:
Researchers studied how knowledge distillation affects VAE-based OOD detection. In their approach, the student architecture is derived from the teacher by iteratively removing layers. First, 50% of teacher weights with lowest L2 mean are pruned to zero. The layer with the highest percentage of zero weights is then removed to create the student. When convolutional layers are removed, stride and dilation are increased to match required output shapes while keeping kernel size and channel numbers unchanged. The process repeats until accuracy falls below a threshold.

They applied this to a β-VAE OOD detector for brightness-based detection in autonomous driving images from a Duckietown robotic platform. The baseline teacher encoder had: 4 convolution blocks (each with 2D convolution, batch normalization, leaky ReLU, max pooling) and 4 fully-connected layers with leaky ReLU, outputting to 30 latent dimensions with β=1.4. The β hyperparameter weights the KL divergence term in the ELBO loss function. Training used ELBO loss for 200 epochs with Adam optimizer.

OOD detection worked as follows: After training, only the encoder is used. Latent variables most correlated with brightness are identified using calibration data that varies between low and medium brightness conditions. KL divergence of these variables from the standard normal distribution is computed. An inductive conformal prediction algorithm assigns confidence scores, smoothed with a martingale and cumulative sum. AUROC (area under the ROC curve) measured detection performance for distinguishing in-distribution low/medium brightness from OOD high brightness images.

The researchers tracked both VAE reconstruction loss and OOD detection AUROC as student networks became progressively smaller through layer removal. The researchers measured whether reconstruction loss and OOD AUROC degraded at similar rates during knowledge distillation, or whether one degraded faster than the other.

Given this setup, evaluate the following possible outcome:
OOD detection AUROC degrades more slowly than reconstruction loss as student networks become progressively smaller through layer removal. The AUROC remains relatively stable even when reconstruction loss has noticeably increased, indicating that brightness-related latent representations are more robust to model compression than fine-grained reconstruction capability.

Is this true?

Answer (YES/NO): YES